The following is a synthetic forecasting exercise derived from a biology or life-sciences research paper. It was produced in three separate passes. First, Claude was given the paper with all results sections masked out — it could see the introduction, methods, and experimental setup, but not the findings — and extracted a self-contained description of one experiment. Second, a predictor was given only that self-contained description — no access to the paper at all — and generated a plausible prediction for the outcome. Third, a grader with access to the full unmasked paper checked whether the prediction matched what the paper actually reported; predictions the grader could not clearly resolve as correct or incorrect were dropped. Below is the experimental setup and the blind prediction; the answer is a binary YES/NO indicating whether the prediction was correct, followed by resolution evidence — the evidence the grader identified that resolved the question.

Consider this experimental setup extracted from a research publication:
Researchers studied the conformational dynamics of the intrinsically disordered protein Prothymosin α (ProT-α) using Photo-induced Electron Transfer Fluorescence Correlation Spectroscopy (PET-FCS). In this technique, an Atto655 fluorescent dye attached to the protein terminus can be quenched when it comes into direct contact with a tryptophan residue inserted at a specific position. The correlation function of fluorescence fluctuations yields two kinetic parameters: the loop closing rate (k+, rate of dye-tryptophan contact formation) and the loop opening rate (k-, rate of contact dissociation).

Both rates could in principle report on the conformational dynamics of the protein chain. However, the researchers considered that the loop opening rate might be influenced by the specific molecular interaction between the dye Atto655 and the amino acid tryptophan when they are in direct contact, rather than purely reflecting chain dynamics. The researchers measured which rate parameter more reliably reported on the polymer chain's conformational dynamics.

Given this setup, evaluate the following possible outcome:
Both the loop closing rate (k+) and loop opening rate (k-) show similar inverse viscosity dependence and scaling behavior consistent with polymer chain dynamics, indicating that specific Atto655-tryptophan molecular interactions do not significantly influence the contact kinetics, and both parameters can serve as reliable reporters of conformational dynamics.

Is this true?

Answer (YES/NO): NO